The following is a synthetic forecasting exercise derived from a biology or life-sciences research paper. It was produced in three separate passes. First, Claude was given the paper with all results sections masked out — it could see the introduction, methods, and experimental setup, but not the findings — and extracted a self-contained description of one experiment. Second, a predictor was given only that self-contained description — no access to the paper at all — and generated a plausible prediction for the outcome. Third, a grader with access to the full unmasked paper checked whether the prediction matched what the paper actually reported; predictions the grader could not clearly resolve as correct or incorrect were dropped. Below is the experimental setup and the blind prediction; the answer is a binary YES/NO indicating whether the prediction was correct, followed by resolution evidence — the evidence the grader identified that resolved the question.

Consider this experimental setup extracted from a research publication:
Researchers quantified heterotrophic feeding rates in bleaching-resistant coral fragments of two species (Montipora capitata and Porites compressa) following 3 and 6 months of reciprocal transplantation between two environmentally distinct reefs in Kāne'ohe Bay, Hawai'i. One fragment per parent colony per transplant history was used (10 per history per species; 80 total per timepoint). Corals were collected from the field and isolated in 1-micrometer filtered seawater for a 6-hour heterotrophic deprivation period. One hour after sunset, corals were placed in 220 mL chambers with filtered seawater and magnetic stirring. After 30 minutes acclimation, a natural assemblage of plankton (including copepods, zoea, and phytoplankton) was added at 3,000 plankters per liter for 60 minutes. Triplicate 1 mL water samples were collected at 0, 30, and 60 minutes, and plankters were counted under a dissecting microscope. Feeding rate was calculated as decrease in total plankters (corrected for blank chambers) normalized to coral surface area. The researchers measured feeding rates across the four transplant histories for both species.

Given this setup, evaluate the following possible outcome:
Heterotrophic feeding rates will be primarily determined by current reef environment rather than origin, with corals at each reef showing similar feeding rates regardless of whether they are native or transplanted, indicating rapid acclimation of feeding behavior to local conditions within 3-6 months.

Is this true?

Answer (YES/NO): YES